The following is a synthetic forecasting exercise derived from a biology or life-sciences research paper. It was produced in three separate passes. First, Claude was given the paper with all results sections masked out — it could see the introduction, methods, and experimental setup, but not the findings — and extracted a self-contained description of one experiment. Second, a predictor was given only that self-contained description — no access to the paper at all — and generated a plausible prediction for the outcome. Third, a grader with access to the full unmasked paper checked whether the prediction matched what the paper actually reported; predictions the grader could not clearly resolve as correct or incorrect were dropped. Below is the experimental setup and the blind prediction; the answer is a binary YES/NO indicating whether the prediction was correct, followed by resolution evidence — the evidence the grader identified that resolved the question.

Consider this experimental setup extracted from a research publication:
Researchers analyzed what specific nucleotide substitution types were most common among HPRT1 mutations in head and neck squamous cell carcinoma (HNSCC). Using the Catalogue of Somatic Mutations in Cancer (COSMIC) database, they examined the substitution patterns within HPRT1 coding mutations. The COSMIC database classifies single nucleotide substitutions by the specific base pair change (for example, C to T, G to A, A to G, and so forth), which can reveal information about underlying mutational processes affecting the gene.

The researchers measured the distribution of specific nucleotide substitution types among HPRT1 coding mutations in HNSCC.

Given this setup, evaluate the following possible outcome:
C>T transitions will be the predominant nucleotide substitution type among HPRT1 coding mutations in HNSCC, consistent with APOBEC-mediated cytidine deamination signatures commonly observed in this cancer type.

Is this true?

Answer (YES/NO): NO